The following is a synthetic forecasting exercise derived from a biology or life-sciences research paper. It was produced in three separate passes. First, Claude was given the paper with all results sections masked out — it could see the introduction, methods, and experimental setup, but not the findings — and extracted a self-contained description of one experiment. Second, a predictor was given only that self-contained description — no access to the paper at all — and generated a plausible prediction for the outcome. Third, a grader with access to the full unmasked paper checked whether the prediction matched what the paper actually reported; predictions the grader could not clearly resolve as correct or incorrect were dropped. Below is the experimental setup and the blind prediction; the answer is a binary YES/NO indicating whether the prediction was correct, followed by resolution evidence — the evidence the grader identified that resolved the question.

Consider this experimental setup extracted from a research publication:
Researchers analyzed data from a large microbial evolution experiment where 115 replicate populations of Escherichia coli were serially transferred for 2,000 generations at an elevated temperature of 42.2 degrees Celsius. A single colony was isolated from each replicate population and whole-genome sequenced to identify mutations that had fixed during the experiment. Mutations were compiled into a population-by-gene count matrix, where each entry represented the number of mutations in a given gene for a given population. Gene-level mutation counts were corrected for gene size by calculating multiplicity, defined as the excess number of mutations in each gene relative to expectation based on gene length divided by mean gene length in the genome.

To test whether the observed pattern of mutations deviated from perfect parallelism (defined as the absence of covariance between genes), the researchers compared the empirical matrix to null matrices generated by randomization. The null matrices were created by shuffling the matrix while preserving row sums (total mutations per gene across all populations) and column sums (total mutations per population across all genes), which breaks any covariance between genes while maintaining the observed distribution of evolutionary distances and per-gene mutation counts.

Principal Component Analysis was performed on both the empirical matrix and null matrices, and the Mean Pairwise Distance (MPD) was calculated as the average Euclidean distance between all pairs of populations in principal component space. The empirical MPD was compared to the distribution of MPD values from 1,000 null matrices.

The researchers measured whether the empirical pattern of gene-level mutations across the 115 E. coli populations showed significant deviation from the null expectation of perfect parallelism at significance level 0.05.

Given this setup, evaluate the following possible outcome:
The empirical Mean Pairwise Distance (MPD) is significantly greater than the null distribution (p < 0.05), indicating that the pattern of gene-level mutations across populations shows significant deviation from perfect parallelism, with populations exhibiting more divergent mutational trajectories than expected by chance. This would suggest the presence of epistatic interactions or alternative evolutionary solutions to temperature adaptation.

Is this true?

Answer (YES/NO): YES